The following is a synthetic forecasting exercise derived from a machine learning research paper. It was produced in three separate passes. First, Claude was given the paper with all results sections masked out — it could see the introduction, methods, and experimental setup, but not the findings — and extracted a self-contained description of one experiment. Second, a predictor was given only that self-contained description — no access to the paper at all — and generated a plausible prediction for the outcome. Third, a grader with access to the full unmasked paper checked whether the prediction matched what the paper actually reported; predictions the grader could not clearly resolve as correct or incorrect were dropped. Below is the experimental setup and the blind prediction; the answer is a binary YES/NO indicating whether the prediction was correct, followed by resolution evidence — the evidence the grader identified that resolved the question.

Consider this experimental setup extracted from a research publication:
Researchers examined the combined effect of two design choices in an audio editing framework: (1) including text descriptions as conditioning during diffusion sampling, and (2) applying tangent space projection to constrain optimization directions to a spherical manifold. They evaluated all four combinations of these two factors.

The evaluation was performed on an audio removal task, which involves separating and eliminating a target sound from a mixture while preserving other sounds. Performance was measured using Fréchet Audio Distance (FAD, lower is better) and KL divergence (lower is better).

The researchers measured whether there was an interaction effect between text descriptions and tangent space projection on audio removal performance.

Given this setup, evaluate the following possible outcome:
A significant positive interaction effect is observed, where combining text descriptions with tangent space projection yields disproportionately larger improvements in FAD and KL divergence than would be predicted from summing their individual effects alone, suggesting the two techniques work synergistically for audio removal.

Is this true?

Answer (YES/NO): NO